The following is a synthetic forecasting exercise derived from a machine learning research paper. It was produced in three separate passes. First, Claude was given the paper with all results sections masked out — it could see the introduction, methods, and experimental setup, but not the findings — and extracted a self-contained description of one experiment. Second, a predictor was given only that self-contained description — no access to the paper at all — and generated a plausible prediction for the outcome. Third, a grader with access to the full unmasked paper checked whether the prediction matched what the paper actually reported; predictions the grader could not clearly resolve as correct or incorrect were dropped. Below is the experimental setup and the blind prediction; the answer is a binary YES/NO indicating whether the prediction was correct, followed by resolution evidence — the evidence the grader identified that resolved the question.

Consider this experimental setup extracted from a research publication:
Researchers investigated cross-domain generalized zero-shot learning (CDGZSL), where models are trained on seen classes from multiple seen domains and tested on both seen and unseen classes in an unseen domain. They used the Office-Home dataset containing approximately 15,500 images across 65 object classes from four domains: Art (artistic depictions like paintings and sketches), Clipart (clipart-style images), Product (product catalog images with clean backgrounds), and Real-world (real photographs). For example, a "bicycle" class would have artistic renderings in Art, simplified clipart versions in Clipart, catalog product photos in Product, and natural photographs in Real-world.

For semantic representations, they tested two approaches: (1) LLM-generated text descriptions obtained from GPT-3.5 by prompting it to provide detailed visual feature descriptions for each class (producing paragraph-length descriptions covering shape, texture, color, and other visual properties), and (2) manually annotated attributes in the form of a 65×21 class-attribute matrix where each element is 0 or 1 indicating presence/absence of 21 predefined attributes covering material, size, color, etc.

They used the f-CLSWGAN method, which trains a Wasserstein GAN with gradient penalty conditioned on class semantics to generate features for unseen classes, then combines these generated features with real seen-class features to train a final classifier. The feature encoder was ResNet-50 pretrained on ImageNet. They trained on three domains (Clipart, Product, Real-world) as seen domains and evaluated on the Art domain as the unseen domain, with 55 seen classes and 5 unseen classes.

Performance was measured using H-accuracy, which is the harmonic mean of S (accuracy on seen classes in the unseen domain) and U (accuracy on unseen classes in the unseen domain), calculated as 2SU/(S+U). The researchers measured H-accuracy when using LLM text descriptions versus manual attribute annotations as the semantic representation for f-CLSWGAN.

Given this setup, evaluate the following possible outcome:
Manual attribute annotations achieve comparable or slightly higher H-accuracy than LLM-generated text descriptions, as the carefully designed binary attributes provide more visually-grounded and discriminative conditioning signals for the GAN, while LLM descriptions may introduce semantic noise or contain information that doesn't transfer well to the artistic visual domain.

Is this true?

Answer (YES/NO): NO